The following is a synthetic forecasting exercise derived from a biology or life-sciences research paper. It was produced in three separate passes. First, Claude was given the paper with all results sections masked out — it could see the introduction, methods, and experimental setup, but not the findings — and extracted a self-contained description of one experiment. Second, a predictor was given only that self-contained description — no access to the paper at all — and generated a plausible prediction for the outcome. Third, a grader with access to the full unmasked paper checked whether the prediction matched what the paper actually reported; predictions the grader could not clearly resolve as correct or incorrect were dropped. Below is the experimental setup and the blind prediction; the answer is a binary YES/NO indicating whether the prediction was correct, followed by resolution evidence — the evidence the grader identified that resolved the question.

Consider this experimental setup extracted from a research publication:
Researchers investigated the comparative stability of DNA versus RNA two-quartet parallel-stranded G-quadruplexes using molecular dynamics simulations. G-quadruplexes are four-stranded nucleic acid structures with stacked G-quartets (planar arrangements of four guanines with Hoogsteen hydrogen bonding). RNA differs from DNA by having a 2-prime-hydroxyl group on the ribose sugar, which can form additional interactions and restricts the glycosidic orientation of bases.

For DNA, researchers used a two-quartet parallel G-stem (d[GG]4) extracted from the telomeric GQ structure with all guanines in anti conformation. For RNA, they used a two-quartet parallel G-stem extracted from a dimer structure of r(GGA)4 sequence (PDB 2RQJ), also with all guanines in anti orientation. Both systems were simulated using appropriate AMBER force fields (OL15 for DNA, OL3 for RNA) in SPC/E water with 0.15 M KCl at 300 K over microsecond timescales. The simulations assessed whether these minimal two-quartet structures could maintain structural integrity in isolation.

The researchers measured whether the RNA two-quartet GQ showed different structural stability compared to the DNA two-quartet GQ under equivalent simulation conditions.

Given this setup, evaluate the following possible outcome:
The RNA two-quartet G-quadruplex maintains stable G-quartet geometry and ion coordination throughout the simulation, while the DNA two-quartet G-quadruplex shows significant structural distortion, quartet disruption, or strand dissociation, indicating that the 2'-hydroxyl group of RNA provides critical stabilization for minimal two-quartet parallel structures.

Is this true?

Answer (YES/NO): YES